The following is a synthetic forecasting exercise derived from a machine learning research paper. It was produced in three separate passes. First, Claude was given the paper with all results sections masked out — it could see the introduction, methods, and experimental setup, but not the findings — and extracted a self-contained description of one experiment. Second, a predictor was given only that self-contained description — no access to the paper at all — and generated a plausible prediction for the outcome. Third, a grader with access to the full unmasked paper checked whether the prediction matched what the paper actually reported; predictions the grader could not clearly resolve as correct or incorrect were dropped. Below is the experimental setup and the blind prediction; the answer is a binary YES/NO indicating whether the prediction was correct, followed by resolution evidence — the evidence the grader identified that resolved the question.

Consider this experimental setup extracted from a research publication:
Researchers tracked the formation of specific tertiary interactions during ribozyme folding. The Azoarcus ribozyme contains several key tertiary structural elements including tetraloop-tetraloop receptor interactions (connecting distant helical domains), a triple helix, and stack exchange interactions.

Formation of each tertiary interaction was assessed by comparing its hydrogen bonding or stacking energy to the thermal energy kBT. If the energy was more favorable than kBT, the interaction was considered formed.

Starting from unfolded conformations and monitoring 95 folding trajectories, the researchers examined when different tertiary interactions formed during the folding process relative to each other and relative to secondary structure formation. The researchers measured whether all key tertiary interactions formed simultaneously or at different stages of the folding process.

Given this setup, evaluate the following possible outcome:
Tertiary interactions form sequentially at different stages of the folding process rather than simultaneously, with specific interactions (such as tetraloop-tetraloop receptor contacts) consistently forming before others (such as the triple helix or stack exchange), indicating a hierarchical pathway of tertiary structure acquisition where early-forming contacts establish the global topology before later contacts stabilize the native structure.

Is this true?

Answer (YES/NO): NO